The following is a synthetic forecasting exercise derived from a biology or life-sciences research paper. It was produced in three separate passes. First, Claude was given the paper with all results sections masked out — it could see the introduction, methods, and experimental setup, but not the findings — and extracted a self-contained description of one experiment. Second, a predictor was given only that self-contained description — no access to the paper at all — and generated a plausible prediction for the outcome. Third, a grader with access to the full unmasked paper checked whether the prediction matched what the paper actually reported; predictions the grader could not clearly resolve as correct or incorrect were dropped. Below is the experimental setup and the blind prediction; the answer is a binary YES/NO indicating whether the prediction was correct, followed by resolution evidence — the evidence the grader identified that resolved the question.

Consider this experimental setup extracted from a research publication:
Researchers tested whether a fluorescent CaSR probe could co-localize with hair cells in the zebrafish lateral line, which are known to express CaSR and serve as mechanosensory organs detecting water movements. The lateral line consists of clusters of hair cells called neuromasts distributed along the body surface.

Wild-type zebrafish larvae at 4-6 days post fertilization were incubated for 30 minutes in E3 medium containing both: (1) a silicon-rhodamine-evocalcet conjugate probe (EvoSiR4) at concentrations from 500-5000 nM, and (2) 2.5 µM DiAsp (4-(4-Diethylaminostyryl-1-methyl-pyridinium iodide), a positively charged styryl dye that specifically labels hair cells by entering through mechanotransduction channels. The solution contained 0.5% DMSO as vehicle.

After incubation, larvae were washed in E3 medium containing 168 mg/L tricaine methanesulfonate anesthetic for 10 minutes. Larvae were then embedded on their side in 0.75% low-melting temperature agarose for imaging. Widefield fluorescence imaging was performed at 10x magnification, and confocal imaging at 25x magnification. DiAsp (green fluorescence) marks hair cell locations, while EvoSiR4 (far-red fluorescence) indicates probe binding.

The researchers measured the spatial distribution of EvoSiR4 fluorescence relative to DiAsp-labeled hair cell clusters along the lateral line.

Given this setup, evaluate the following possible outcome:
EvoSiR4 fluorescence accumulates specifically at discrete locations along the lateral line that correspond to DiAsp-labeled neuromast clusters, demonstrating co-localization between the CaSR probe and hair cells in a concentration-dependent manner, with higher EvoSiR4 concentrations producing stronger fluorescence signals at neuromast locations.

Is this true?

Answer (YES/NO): NO